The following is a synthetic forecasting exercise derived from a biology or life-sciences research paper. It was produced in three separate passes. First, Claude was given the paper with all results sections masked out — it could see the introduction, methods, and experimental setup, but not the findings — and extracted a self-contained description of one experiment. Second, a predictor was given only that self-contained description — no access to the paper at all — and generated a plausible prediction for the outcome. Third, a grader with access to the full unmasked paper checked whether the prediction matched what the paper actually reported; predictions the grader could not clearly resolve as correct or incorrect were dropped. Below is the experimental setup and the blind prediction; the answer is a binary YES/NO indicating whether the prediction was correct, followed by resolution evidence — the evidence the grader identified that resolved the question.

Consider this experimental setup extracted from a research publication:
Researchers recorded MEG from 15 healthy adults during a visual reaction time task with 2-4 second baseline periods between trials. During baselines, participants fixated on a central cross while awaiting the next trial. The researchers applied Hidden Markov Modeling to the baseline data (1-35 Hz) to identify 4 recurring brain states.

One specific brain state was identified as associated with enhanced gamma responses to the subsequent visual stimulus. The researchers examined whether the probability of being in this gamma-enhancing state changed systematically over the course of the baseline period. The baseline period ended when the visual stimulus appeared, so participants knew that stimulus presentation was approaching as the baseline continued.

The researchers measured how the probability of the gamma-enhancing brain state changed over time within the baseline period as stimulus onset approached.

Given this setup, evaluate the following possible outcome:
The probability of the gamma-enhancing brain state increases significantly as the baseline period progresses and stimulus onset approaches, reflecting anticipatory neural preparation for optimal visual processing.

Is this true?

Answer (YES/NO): YES